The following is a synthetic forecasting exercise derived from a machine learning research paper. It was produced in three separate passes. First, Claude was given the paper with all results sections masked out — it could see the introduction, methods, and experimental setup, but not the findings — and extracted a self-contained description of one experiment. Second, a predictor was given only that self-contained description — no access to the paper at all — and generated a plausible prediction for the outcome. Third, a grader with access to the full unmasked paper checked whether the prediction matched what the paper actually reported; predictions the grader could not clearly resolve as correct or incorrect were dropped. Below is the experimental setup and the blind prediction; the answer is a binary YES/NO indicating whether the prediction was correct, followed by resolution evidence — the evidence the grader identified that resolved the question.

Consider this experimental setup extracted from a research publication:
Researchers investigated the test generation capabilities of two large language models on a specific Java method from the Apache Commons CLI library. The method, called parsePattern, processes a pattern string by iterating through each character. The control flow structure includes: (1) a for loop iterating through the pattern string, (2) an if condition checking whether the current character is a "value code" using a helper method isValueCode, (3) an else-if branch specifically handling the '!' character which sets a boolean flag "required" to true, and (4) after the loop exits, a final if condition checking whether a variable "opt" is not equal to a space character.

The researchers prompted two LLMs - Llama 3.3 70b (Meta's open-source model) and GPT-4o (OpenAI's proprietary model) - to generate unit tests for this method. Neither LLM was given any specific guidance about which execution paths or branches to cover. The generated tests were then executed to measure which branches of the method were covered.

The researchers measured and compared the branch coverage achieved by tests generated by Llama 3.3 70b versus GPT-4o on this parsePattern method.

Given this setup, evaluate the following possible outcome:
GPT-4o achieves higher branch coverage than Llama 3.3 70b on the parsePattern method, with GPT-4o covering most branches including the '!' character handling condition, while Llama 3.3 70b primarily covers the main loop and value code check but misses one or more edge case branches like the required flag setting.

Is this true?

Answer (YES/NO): YES